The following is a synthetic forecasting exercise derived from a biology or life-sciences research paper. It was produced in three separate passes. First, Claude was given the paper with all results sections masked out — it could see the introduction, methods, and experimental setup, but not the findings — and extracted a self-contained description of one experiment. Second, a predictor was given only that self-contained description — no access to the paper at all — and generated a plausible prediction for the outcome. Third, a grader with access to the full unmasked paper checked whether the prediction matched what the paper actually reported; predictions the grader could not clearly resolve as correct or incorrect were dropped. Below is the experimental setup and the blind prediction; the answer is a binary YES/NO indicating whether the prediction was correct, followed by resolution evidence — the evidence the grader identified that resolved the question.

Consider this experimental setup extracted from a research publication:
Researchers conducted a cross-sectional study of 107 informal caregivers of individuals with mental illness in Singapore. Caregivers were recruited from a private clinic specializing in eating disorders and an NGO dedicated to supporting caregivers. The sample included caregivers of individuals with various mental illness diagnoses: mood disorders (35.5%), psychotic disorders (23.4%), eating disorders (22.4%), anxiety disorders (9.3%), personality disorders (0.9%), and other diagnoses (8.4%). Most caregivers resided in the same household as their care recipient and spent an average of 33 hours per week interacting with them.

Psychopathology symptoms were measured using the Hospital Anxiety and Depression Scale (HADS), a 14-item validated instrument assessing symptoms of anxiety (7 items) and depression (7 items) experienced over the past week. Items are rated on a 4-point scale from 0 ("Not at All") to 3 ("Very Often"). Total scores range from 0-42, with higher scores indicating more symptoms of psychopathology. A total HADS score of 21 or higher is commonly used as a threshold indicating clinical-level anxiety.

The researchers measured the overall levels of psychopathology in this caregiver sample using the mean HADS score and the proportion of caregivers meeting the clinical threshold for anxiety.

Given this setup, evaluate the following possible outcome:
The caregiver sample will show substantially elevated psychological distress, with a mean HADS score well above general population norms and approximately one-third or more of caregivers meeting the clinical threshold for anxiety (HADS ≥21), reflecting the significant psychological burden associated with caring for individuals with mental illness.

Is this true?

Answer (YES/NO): NO